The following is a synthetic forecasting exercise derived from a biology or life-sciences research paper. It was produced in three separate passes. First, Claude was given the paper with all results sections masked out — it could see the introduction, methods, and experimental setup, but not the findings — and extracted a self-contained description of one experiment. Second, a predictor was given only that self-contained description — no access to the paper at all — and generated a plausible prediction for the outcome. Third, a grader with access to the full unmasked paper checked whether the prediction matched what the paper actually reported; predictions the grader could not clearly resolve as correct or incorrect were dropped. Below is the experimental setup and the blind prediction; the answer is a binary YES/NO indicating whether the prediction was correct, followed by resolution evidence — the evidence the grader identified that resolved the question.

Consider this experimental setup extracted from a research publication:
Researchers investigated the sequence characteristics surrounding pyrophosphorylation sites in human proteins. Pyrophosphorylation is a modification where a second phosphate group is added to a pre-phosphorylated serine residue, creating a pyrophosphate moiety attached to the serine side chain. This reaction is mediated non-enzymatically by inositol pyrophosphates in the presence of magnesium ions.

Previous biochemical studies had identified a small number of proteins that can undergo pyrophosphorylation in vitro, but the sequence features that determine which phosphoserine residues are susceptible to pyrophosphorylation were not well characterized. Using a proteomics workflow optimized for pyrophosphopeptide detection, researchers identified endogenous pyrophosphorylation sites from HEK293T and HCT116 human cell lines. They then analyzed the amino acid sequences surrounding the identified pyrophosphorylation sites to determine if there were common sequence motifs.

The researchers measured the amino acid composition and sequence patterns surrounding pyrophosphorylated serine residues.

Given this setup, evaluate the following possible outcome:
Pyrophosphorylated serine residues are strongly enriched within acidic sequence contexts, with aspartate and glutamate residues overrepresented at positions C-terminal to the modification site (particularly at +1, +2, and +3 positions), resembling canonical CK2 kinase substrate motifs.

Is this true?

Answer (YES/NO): YES